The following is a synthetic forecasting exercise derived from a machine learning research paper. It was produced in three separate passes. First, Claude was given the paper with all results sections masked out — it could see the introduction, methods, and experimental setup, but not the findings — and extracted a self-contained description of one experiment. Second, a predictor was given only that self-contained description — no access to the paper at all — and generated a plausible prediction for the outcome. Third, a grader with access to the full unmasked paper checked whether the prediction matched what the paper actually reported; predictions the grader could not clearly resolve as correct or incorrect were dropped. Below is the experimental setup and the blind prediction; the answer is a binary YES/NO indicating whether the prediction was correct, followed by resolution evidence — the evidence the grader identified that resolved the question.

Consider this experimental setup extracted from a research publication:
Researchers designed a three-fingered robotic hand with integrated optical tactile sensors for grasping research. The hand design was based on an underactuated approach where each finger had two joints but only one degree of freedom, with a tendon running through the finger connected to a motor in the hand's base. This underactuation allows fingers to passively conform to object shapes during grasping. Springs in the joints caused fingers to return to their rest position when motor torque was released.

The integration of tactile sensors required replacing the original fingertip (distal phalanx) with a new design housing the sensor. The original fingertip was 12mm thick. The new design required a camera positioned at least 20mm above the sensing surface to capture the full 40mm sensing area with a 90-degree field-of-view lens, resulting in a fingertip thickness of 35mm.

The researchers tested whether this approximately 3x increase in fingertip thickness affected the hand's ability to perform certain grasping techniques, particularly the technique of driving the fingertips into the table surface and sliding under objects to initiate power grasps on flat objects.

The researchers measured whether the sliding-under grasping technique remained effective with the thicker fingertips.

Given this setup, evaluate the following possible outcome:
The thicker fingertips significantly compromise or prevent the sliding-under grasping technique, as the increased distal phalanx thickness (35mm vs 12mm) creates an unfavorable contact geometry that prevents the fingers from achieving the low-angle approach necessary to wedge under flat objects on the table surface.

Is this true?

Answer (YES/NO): YES